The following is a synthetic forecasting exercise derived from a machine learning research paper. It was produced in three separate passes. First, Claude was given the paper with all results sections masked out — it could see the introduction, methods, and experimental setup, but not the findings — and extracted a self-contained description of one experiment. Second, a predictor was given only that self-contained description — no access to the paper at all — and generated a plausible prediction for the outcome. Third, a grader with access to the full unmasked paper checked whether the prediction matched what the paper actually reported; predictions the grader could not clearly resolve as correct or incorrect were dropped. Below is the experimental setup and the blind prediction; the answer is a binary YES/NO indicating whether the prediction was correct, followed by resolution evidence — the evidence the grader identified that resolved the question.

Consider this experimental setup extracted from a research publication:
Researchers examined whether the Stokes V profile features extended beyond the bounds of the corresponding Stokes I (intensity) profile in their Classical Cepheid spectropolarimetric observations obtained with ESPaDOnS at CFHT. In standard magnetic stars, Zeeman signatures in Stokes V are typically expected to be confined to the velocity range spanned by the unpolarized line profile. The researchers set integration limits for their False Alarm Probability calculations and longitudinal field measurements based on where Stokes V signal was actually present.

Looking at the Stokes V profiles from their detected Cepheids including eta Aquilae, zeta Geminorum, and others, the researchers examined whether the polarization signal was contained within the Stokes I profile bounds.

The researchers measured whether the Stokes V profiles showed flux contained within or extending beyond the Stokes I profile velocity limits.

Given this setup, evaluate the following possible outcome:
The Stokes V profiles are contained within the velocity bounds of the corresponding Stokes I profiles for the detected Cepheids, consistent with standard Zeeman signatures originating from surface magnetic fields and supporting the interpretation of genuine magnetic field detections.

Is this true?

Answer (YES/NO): NO